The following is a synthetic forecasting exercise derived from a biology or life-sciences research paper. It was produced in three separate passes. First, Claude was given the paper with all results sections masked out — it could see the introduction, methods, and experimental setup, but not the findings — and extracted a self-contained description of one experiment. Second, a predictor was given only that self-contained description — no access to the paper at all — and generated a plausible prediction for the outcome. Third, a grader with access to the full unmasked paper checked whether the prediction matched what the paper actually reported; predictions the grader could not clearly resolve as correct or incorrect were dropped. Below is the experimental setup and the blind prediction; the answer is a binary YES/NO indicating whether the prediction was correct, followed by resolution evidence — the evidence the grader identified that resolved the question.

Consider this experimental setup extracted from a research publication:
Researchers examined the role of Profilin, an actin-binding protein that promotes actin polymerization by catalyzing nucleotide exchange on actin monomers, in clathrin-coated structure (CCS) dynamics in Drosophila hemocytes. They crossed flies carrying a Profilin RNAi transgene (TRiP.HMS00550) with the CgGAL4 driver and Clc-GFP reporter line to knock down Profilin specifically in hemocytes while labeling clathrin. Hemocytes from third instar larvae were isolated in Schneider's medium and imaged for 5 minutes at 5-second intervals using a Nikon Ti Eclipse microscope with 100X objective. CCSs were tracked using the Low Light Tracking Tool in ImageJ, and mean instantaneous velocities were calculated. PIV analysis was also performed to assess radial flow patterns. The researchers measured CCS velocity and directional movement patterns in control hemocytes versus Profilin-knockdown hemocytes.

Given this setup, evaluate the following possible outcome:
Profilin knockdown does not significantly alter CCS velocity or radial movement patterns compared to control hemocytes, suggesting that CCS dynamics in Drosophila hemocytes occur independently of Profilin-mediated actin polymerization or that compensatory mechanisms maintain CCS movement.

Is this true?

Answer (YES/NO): NO